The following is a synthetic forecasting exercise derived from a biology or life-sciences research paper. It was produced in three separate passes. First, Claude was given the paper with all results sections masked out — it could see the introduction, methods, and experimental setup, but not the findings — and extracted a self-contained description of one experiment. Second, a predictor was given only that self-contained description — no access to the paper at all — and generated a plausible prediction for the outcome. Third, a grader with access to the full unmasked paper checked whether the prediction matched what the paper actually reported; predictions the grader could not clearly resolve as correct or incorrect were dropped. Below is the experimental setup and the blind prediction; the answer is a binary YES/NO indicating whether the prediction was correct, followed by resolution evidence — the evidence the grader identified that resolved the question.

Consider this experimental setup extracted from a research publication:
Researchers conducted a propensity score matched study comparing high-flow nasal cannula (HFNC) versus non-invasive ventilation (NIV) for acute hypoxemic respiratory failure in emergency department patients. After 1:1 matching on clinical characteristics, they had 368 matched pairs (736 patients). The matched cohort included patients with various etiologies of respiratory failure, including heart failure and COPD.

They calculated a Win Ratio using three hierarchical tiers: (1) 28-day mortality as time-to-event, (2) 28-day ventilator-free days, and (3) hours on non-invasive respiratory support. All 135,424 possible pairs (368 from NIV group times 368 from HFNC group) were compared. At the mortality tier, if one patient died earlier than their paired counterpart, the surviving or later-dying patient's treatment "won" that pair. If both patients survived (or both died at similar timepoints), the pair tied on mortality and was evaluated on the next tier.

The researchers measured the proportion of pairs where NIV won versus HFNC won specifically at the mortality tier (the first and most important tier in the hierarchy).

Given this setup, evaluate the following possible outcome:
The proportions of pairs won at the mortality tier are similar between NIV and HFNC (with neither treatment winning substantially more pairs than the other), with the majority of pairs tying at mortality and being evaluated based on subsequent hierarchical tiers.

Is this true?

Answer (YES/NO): NO